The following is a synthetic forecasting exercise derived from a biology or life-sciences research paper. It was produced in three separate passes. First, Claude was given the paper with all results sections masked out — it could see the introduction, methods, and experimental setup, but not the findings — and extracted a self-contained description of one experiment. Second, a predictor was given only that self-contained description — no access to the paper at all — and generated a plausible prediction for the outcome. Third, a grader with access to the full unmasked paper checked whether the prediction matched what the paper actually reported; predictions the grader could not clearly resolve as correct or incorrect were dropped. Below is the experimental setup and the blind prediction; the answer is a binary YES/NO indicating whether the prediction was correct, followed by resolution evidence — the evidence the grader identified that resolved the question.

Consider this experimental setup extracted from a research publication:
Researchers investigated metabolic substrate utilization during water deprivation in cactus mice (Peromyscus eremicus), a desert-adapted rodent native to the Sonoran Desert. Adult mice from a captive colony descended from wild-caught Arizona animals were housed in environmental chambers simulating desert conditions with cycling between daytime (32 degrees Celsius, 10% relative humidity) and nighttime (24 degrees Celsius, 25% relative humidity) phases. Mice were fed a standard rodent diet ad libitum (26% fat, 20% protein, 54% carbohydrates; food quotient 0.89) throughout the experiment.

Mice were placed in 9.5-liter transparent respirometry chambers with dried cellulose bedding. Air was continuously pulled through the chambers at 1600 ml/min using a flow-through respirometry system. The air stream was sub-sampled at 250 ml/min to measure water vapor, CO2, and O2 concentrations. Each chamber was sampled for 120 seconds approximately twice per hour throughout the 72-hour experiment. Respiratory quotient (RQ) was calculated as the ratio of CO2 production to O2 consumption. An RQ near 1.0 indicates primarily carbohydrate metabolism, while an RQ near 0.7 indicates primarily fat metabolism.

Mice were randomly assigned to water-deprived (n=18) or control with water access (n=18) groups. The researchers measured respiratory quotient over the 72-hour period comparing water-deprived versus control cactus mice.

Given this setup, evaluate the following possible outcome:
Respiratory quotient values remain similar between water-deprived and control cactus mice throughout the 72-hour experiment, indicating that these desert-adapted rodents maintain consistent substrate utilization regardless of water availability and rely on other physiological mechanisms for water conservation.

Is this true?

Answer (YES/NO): NO